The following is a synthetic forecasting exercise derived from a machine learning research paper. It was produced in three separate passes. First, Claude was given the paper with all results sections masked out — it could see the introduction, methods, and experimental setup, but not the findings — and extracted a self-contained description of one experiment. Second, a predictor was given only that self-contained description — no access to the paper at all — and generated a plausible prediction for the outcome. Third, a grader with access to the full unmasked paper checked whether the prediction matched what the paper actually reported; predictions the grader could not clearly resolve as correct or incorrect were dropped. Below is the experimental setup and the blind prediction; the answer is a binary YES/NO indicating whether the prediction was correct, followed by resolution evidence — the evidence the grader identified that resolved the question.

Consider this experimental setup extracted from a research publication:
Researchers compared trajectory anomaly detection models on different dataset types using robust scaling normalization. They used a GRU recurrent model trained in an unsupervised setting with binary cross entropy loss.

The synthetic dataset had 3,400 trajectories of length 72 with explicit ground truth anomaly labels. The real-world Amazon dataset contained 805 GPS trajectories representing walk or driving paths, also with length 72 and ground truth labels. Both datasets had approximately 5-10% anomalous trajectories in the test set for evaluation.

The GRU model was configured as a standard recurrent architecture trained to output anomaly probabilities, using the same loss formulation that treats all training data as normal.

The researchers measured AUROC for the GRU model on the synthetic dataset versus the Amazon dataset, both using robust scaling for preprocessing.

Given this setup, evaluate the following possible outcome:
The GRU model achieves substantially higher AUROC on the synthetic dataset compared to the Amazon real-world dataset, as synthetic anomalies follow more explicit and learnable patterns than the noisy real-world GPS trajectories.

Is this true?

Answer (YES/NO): YES